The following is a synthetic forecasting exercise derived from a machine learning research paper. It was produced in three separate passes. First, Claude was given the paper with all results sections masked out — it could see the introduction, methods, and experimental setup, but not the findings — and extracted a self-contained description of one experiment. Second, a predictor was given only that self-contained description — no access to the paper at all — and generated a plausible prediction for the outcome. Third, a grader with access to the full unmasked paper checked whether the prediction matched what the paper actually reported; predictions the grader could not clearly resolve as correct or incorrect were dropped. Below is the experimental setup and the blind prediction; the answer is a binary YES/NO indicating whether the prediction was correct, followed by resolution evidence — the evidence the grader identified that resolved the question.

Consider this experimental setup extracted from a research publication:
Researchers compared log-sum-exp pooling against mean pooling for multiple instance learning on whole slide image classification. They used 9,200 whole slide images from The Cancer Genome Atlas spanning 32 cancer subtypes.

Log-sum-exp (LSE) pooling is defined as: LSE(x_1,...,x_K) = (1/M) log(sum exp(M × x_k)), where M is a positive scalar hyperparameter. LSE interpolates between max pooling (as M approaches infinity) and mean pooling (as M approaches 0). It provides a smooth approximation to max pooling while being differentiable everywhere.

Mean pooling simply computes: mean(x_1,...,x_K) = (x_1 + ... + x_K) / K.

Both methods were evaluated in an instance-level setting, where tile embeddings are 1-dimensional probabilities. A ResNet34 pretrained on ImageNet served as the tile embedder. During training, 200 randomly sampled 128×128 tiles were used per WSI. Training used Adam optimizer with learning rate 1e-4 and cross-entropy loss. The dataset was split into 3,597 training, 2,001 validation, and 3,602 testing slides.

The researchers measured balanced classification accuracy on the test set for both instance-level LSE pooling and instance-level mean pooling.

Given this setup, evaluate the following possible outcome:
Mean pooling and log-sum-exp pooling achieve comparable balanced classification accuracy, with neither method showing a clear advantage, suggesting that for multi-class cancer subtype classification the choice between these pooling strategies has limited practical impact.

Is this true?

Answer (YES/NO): NO